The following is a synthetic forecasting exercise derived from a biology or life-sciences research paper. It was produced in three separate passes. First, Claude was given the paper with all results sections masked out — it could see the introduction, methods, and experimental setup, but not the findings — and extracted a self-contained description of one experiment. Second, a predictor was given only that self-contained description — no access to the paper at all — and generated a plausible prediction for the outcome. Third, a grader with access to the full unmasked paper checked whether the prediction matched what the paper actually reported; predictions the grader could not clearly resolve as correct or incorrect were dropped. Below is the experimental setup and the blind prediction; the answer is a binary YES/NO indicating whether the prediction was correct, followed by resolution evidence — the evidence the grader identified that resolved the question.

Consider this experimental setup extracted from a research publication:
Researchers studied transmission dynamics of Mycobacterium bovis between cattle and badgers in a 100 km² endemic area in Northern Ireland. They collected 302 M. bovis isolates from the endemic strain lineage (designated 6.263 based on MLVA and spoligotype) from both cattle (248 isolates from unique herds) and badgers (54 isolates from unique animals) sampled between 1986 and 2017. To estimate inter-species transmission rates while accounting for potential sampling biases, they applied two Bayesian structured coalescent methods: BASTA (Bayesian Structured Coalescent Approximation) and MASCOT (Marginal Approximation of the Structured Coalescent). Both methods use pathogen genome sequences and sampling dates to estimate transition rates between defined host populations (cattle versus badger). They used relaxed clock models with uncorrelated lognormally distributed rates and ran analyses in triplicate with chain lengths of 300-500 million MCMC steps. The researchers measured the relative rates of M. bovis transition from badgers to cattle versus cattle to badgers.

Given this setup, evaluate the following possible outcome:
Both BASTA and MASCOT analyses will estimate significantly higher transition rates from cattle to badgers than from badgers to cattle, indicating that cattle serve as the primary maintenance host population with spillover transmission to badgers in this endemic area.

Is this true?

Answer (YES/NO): NO